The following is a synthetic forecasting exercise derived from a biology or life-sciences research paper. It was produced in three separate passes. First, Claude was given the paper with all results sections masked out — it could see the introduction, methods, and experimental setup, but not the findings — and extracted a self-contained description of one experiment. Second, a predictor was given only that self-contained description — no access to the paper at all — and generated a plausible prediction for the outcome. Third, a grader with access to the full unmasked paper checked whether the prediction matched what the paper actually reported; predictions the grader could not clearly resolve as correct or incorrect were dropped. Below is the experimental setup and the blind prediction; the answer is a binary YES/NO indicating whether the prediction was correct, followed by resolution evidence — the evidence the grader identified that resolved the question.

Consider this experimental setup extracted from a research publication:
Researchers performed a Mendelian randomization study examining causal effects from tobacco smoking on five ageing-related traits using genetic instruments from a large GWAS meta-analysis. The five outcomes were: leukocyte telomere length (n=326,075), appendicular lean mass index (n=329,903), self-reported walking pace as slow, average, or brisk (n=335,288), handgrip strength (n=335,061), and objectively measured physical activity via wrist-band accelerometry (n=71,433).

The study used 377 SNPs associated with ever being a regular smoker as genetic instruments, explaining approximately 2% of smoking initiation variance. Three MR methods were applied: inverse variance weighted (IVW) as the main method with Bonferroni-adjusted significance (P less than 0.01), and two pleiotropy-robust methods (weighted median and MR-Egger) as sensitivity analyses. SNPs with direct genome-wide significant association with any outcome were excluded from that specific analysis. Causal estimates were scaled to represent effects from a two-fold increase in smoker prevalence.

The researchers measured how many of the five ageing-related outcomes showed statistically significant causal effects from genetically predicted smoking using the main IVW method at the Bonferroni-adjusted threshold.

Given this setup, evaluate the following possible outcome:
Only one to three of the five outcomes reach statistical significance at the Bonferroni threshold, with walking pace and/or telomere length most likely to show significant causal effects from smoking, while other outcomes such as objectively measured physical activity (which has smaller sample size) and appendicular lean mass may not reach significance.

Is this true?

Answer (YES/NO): NO